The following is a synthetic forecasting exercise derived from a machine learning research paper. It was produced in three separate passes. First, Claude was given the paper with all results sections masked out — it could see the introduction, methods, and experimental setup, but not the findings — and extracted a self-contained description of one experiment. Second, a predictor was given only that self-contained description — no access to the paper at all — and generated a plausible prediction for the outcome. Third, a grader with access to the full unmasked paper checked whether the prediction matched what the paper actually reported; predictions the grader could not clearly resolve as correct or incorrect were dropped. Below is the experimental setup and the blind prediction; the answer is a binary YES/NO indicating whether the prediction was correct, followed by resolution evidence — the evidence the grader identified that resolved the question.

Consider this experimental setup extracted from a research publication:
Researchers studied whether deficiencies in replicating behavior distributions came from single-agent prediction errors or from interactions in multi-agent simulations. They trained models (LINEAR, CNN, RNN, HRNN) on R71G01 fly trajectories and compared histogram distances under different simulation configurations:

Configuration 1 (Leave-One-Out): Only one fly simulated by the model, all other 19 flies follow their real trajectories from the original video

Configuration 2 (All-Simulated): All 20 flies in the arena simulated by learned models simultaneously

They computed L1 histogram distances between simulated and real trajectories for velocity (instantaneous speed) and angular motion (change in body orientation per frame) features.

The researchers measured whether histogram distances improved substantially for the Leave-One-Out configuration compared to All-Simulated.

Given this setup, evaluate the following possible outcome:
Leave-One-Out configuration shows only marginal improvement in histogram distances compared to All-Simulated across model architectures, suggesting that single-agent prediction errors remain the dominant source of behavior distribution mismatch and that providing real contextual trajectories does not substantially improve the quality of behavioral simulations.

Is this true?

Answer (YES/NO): NO